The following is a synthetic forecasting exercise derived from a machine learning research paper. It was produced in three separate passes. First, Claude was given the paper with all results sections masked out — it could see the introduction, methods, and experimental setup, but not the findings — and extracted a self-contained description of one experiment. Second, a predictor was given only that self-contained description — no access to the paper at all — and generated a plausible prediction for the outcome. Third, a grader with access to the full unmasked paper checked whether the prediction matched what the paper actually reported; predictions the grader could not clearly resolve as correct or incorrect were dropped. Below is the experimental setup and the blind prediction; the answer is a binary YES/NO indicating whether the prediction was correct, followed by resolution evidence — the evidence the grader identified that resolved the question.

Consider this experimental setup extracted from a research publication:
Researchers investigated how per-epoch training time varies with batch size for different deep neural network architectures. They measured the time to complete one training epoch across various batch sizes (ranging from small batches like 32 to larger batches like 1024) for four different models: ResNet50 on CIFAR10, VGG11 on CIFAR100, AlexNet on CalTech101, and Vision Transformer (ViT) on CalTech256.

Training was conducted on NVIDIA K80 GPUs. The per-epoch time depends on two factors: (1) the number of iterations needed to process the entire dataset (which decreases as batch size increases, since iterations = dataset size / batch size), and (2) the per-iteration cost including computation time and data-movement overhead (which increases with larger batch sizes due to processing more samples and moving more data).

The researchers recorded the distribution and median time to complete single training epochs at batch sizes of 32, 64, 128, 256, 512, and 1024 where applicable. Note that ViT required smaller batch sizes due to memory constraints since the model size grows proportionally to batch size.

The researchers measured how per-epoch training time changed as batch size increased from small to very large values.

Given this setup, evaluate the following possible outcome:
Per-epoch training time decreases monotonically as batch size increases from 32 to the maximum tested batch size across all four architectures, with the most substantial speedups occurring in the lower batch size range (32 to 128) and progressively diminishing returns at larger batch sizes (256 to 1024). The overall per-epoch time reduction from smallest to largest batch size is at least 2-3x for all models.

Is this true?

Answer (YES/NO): NO